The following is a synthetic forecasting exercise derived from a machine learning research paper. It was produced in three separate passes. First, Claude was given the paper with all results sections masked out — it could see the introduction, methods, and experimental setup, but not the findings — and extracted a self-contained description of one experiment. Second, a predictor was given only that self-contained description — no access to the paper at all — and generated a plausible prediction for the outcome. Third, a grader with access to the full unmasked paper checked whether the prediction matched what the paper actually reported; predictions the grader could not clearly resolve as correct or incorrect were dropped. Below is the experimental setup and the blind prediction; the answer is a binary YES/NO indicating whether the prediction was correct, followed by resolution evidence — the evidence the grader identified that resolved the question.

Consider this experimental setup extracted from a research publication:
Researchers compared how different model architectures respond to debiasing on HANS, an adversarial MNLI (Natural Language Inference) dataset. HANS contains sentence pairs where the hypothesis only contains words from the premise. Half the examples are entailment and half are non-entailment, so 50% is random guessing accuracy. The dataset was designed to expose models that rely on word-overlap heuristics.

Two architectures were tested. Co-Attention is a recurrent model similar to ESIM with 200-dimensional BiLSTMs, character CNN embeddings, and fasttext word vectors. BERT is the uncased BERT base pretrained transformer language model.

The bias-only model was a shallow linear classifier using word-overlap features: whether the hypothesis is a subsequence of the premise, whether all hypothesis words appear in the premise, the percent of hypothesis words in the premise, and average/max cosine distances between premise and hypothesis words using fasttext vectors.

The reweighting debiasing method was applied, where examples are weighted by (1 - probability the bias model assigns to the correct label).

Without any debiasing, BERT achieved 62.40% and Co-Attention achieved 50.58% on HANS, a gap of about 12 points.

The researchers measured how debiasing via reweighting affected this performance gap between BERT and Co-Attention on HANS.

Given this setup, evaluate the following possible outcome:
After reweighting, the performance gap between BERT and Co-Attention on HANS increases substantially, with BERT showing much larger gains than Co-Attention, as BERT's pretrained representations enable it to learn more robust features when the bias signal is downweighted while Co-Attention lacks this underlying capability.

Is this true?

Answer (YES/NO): YES